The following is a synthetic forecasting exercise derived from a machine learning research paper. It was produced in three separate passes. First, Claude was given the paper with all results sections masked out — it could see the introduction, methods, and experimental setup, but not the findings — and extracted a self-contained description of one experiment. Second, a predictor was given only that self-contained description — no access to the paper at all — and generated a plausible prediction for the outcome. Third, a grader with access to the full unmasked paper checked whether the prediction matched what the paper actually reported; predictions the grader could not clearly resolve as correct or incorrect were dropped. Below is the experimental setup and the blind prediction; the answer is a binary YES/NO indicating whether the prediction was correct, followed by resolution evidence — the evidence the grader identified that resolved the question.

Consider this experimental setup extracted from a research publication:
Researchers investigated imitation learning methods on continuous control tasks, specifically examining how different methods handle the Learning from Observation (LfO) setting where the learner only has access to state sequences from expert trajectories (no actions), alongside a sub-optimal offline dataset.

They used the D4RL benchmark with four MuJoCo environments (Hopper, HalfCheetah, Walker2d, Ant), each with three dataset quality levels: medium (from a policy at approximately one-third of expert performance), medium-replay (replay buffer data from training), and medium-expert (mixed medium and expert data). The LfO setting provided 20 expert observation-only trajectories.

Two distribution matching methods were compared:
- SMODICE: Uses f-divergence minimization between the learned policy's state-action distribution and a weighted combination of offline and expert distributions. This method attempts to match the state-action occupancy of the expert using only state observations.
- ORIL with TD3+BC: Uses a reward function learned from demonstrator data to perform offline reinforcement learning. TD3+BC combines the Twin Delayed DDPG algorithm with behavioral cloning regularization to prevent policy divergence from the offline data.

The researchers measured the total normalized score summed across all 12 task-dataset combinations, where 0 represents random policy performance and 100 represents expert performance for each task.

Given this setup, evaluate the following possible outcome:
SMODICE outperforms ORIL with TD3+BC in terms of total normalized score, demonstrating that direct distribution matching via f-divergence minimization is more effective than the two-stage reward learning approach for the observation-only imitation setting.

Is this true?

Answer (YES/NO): YES